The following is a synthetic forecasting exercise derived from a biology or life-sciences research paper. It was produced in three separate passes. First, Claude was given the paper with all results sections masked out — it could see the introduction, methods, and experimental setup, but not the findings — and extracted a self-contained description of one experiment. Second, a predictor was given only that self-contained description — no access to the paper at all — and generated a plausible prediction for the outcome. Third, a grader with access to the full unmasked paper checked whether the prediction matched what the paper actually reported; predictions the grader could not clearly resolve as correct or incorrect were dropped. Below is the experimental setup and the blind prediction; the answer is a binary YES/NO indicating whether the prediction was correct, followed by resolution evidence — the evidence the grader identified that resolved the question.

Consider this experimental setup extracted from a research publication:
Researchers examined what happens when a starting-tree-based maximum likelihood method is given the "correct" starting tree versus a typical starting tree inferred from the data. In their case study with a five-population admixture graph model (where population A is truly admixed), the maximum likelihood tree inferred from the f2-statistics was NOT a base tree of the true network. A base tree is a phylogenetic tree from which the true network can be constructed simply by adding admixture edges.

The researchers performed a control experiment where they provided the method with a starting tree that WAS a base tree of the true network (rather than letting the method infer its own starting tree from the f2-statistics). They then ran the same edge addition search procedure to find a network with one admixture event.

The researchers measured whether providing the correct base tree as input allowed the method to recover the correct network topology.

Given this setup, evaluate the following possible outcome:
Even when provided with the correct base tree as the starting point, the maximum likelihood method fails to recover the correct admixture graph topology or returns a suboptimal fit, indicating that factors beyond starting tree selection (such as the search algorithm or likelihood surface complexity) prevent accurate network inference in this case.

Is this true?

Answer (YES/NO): NO